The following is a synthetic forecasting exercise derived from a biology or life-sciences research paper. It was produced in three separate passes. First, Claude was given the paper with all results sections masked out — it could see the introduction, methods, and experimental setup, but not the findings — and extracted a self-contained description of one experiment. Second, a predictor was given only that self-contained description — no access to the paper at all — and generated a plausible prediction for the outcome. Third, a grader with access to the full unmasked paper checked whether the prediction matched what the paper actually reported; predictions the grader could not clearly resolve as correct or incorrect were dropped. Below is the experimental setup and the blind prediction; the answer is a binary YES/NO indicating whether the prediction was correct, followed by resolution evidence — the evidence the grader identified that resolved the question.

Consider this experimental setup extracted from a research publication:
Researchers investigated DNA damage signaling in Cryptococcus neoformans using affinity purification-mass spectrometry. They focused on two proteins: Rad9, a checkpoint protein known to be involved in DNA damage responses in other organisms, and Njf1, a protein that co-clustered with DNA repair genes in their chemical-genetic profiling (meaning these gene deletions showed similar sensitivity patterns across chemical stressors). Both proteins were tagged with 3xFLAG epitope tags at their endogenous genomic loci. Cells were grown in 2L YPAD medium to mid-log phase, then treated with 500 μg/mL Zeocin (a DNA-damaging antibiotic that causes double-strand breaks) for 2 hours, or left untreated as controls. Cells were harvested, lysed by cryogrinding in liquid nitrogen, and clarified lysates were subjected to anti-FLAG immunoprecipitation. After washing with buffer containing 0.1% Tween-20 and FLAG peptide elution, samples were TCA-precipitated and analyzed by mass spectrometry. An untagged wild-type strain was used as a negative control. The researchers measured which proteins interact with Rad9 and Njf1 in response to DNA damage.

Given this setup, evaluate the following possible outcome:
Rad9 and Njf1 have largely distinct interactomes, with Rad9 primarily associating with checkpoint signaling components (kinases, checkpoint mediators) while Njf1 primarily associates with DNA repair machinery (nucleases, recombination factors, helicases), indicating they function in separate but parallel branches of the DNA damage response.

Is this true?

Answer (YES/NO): NO